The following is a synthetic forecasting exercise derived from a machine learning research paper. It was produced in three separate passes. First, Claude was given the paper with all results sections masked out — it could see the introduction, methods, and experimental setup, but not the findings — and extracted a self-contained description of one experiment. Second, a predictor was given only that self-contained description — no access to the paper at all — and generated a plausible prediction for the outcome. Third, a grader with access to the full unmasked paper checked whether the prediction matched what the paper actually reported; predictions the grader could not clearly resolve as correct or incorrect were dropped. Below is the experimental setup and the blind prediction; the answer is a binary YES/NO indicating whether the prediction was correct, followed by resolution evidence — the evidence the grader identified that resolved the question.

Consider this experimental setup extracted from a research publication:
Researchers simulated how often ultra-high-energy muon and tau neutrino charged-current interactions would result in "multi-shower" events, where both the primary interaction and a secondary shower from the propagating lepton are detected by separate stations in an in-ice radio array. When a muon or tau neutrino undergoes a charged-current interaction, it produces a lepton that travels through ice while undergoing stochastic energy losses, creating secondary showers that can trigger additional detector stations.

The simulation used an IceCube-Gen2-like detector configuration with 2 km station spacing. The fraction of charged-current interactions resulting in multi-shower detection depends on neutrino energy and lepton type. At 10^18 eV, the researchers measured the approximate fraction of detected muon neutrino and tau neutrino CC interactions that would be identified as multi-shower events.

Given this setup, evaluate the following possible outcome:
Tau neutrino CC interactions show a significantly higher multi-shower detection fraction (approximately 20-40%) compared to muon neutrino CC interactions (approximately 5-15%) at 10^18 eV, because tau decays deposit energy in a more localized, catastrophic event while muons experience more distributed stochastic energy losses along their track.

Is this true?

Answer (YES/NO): NO